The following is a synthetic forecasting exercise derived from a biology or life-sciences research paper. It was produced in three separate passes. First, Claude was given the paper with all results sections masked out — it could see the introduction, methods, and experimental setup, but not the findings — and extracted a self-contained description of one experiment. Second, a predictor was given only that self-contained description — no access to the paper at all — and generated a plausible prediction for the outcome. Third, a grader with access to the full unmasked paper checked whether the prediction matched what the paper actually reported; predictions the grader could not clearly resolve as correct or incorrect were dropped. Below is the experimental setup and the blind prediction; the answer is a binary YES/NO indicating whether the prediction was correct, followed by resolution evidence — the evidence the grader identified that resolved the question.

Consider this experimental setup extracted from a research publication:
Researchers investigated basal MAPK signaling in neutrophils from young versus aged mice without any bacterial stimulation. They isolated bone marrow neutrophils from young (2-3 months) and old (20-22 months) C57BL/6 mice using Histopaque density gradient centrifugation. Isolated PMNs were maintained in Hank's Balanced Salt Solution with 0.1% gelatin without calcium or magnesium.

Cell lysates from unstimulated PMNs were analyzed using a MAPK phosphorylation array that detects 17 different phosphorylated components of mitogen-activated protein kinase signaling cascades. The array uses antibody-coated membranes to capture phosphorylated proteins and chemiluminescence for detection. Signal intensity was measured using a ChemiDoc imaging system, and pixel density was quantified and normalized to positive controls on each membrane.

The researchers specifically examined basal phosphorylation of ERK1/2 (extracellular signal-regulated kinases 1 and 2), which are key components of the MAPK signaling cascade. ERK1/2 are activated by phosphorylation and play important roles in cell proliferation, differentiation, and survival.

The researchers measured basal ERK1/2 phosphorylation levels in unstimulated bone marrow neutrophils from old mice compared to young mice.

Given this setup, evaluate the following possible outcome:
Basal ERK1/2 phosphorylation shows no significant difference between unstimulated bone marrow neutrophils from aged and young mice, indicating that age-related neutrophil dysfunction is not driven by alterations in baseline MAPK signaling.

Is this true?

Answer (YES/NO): NO